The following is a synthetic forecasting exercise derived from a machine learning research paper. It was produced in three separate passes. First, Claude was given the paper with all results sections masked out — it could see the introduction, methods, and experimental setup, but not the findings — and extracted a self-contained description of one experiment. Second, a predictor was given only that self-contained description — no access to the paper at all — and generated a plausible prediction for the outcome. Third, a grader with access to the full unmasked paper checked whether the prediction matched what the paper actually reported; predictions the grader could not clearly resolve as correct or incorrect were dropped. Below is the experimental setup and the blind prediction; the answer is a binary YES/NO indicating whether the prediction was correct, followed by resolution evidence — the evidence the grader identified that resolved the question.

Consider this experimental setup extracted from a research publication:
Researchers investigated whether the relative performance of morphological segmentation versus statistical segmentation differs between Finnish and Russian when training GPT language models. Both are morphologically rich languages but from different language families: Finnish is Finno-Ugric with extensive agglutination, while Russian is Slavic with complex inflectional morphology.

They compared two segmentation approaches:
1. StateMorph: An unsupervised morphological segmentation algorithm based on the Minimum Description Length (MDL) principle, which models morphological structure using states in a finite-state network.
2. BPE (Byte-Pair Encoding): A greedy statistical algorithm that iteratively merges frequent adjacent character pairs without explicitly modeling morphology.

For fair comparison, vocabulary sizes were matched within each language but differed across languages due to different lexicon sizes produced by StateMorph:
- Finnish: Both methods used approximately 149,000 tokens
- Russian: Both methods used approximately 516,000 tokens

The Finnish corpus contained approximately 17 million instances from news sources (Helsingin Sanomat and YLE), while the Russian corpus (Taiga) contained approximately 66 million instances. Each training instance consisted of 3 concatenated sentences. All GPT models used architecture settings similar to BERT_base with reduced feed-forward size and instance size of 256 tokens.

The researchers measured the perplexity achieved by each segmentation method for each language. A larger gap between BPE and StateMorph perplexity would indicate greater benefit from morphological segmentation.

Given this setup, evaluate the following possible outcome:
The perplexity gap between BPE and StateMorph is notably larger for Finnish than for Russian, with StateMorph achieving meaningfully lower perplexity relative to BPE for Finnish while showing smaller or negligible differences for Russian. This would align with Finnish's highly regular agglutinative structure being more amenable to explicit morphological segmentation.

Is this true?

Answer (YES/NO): NO